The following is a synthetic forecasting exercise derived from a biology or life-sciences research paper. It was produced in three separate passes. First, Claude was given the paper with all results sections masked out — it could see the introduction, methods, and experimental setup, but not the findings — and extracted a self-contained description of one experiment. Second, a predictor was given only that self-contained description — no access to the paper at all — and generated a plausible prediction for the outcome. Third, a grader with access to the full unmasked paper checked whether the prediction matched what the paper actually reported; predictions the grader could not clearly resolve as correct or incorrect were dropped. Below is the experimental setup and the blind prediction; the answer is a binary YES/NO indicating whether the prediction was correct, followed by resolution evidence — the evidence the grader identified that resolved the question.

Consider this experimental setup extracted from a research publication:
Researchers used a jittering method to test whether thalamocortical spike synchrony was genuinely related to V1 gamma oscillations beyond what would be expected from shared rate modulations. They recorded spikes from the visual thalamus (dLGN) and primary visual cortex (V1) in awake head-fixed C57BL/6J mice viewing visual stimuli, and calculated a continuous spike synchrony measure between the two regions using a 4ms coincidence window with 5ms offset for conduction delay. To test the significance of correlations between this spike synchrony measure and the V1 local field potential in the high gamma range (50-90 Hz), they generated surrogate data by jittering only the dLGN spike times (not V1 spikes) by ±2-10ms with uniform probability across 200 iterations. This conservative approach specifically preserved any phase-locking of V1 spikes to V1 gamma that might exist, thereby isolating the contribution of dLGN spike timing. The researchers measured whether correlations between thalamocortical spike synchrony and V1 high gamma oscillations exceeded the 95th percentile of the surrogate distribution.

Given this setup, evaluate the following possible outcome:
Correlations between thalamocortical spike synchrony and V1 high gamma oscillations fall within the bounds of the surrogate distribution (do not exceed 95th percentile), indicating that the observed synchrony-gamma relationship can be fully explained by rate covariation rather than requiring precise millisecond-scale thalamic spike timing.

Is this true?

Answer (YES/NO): NO